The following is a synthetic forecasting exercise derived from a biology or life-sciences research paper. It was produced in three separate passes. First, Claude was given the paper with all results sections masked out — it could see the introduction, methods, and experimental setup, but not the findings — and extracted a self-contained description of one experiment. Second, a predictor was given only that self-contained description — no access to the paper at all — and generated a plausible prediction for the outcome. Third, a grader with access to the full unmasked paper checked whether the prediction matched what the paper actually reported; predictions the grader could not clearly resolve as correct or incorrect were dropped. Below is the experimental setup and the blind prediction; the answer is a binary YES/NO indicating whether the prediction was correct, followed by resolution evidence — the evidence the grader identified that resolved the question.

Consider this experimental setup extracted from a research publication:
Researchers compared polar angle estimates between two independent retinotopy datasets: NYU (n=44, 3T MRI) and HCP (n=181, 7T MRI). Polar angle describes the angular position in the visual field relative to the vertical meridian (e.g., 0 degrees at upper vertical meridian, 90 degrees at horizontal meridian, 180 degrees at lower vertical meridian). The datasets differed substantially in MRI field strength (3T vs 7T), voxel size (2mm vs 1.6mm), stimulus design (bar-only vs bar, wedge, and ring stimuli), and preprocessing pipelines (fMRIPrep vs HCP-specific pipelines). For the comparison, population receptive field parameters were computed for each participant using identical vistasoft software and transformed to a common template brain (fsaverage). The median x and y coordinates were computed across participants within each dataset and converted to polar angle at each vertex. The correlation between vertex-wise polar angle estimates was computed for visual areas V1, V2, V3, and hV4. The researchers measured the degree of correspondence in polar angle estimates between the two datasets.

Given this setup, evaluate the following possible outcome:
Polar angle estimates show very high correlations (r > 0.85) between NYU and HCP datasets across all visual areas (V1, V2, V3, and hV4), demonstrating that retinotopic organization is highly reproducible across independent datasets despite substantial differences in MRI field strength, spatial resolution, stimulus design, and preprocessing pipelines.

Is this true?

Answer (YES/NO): YES